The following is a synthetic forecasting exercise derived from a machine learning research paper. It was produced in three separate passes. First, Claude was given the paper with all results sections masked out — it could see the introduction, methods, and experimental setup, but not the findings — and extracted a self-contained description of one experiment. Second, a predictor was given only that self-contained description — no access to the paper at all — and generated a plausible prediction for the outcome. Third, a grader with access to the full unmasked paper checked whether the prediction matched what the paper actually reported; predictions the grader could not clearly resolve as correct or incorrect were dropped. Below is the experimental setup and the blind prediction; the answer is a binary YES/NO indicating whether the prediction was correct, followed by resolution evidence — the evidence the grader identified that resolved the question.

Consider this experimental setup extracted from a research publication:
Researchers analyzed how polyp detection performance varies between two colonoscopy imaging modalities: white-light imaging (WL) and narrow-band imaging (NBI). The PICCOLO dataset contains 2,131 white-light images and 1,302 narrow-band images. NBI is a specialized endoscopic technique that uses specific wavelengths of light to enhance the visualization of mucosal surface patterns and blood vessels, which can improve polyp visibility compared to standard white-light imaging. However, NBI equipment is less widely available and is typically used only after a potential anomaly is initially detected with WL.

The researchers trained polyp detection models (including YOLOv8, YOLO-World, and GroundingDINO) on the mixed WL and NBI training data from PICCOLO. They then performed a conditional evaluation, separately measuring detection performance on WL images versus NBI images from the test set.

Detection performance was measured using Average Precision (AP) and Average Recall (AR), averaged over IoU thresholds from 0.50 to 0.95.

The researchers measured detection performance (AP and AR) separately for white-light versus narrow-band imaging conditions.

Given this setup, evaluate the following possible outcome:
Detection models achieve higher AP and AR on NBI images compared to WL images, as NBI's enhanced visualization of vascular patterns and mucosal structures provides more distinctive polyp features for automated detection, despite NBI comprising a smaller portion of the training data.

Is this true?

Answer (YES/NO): YES